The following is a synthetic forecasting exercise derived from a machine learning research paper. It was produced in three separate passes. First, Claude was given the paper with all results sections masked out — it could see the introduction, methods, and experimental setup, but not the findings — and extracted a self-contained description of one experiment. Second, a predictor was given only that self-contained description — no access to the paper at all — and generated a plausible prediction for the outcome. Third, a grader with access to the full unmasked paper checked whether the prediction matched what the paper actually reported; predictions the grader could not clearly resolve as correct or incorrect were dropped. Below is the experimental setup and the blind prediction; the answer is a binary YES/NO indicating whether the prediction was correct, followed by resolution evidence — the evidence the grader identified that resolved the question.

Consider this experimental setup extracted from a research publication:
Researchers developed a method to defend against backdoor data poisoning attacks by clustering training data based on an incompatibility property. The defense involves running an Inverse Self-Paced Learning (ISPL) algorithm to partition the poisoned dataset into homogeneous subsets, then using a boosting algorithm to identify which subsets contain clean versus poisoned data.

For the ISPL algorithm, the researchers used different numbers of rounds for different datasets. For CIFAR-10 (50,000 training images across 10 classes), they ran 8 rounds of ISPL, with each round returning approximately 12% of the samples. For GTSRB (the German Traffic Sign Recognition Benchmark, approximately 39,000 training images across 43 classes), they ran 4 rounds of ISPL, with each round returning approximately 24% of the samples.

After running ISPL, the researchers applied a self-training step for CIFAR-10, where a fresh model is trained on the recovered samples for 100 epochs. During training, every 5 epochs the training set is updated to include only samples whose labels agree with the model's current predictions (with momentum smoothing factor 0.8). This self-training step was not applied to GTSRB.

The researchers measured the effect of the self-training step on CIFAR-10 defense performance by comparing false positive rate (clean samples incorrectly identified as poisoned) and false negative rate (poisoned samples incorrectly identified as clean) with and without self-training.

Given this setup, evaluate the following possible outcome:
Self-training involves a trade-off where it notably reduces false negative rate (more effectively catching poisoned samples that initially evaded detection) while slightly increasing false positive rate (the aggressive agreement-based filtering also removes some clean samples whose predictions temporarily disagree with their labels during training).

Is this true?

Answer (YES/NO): NO